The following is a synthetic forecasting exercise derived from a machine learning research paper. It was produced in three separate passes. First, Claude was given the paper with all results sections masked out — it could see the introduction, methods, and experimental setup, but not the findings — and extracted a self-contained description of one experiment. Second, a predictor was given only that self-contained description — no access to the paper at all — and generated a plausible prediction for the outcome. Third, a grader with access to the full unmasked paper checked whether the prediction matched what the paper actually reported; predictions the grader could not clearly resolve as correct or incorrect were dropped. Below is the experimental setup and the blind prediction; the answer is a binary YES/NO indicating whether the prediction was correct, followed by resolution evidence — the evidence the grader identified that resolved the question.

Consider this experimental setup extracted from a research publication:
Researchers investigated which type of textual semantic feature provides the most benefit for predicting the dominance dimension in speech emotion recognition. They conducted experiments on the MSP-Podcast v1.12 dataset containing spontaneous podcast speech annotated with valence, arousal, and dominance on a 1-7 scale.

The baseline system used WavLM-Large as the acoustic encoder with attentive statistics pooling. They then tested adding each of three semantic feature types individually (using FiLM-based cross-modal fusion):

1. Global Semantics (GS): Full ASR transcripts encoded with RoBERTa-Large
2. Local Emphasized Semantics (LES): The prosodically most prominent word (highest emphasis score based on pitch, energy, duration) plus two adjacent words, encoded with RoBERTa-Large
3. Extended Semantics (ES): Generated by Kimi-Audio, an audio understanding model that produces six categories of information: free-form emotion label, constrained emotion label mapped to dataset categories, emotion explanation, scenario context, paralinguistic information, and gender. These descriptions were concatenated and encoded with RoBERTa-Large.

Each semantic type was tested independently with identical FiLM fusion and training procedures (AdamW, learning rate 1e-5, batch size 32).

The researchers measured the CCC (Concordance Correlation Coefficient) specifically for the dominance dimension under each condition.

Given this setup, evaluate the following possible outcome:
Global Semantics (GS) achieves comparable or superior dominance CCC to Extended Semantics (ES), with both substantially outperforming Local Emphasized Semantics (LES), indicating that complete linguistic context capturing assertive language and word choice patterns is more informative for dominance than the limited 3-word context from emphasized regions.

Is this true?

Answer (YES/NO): NO